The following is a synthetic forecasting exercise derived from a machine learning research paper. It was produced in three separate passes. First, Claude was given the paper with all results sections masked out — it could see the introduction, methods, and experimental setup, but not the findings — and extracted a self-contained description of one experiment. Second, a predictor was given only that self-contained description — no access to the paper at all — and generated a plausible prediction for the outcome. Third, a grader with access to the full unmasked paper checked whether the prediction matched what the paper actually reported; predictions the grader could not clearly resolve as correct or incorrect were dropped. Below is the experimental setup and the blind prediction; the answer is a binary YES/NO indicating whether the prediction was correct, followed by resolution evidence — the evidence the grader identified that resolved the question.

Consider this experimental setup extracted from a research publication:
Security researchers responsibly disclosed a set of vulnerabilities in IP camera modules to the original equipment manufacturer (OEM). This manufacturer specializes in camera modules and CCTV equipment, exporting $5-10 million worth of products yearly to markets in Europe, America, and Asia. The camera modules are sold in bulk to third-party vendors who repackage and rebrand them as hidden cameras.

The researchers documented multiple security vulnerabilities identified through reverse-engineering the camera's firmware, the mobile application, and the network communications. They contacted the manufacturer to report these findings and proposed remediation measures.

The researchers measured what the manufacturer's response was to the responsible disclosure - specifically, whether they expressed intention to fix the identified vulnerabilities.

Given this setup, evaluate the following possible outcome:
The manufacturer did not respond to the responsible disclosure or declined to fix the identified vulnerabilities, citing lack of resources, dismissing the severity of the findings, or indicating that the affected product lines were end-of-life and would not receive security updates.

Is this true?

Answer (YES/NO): NO